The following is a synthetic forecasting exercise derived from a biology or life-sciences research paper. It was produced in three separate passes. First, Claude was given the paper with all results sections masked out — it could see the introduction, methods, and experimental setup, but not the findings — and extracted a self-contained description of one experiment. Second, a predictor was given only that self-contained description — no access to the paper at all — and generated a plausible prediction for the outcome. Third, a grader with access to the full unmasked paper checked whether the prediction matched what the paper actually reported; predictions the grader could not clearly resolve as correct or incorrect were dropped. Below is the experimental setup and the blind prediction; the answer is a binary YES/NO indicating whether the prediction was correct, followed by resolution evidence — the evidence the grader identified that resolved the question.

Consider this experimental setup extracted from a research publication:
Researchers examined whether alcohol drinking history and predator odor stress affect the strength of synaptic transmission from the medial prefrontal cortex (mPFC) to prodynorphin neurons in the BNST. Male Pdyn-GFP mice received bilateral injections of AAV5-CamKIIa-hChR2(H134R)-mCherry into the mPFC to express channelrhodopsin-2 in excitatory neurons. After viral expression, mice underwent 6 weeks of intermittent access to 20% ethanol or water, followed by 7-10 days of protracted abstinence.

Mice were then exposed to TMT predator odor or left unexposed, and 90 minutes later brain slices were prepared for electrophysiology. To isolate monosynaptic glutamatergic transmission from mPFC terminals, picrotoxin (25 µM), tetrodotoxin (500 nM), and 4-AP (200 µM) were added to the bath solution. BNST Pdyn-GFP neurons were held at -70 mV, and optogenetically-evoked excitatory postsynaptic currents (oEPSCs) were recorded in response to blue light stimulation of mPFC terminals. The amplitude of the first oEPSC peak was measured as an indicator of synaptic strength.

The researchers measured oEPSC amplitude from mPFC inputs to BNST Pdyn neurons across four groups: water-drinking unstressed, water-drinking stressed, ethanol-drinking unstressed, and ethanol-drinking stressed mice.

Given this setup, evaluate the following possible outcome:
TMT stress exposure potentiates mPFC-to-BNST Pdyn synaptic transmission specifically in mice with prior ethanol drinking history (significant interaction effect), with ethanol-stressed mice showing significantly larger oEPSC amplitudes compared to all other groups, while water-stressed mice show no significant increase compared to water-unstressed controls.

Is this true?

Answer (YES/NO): YES